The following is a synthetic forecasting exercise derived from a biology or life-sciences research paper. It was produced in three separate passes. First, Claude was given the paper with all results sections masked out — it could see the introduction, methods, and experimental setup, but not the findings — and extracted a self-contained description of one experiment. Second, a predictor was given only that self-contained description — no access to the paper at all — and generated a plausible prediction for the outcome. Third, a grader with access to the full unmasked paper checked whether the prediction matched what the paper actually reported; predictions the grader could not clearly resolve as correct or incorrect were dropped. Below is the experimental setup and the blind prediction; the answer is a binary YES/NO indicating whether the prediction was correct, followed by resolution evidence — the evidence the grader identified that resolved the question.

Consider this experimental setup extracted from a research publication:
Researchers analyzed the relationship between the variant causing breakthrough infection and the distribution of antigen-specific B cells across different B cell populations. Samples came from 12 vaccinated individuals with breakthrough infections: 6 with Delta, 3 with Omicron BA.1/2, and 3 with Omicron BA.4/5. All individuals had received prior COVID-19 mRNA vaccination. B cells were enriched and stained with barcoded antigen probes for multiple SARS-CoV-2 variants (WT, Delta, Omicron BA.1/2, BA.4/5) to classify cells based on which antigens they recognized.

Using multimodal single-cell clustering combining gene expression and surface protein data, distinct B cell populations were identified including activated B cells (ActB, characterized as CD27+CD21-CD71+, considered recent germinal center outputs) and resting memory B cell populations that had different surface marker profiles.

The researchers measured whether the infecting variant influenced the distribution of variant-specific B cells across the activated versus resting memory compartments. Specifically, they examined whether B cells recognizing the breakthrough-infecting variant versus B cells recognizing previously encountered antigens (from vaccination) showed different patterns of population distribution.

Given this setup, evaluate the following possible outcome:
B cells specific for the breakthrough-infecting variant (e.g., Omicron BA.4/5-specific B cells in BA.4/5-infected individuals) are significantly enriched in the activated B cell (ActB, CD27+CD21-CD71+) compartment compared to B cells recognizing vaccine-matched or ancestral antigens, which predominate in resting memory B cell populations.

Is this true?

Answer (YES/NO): NO